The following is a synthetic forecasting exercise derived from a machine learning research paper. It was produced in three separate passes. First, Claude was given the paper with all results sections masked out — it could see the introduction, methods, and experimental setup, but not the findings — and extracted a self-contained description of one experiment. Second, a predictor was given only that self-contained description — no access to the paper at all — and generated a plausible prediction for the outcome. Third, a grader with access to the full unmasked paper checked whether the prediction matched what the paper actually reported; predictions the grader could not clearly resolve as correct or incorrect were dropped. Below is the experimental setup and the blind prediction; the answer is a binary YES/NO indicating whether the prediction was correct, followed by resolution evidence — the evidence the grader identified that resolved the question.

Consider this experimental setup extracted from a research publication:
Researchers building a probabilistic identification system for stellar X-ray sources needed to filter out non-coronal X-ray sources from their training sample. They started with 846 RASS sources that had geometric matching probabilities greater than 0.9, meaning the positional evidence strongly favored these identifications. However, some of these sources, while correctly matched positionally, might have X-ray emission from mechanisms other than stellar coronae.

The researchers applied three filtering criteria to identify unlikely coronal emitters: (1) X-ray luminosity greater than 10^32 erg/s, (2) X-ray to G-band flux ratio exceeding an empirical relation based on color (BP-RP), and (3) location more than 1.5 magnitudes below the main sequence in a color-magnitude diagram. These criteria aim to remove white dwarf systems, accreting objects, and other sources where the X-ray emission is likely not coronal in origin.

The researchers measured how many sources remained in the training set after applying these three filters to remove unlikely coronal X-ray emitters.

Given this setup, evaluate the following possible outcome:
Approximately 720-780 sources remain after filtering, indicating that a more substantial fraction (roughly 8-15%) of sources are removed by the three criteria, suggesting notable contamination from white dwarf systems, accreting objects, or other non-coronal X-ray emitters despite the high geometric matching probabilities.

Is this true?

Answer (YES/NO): YES